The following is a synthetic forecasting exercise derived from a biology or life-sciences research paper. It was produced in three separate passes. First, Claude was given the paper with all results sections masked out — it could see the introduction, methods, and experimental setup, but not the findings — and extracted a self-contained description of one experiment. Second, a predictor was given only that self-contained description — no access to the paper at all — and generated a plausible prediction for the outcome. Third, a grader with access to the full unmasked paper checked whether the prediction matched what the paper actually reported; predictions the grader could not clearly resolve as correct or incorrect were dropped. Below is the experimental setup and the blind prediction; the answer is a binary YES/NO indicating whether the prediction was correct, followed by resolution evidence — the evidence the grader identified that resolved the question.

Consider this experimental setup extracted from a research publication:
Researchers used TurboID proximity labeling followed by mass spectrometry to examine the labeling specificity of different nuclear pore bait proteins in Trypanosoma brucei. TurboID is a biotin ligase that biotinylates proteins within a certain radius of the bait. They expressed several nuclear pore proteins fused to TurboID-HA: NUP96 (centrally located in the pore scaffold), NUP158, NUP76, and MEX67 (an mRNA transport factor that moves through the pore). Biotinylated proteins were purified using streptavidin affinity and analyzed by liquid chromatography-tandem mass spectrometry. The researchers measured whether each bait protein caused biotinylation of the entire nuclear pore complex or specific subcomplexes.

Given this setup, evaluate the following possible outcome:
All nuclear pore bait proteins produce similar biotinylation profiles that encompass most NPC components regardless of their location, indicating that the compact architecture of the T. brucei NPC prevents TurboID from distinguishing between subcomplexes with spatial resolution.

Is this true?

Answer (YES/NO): NO